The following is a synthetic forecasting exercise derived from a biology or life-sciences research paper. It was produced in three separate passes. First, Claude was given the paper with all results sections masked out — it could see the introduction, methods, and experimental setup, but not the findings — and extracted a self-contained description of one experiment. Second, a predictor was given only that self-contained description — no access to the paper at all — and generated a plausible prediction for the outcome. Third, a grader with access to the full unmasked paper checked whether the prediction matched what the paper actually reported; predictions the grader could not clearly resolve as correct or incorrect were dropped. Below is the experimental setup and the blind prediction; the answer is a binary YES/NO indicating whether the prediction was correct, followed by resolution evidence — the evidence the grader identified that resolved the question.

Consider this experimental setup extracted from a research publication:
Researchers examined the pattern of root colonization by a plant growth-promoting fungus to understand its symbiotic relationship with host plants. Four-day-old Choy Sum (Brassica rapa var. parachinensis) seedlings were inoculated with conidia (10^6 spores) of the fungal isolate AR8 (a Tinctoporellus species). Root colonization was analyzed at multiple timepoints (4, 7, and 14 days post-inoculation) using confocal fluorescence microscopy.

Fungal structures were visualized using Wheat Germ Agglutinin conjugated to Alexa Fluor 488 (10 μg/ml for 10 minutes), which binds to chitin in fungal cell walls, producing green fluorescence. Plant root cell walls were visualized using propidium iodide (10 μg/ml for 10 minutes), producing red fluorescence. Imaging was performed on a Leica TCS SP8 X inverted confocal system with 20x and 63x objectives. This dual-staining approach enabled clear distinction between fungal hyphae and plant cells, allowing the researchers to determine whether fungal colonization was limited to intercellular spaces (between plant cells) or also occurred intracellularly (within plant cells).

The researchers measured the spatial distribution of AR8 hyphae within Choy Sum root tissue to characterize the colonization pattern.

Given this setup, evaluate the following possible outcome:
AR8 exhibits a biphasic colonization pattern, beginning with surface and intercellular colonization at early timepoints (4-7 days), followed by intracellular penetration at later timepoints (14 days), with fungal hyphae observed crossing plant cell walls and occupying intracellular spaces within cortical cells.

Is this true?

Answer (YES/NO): YES